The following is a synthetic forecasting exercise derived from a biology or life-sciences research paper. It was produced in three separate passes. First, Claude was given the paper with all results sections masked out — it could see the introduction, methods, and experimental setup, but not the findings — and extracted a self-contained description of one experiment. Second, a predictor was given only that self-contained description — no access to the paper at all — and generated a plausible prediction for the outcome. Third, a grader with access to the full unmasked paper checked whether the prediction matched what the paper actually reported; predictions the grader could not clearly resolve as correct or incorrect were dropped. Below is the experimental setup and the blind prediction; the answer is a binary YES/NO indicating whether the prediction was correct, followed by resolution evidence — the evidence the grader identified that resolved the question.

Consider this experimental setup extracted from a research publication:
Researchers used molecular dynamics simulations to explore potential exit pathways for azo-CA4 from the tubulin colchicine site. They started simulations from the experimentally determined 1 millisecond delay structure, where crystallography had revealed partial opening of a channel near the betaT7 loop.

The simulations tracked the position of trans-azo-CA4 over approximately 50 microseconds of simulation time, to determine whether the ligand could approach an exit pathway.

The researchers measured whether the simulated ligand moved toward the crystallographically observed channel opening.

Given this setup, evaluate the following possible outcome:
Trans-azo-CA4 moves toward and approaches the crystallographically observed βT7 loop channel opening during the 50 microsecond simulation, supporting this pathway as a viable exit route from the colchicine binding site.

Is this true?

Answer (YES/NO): YES